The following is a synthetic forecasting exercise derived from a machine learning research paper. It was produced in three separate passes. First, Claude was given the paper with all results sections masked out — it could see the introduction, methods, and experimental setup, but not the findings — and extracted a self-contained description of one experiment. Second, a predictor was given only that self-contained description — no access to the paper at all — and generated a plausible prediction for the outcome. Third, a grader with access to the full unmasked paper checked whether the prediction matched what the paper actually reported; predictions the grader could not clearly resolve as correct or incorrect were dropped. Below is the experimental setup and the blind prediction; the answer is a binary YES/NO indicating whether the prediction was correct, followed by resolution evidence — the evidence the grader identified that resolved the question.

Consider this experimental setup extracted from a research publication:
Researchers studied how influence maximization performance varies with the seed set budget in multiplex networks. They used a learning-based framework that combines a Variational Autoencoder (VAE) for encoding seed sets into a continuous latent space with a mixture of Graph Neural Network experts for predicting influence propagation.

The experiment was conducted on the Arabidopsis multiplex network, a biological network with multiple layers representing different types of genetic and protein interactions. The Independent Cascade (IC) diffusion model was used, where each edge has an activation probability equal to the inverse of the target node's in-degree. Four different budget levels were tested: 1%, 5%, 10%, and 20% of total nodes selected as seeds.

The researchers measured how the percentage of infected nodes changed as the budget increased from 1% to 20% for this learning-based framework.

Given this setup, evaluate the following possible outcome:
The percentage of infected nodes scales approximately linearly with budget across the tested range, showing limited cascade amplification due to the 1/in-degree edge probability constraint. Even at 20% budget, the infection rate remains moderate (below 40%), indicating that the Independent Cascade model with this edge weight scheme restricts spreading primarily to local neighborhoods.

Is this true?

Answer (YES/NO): NO